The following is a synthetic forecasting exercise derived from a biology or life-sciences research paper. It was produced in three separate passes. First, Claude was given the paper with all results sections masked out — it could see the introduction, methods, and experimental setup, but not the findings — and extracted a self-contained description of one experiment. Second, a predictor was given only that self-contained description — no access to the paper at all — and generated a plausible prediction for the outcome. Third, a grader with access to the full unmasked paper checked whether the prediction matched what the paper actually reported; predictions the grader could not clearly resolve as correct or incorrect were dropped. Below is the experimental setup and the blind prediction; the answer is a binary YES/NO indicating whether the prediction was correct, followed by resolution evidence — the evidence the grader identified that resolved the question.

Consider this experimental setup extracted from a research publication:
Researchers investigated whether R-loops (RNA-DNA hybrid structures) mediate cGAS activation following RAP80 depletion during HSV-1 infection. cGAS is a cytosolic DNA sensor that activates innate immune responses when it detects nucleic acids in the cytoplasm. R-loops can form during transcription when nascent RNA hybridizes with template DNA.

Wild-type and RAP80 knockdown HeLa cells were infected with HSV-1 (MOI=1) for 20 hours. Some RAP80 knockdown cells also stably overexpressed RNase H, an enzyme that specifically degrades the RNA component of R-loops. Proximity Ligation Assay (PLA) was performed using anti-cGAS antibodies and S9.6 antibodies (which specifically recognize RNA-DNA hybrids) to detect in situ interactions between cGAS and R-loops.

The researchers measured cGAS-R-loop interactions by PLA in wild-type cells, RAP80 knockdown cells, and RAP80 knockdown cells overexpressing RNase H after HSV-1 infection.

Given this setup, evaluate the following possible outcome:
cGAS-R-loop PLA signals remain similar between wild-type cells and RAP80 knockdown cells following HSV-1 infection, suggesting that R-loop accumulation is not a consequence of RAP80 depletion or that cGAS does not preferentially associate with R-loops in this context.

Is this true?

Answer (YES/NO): NO